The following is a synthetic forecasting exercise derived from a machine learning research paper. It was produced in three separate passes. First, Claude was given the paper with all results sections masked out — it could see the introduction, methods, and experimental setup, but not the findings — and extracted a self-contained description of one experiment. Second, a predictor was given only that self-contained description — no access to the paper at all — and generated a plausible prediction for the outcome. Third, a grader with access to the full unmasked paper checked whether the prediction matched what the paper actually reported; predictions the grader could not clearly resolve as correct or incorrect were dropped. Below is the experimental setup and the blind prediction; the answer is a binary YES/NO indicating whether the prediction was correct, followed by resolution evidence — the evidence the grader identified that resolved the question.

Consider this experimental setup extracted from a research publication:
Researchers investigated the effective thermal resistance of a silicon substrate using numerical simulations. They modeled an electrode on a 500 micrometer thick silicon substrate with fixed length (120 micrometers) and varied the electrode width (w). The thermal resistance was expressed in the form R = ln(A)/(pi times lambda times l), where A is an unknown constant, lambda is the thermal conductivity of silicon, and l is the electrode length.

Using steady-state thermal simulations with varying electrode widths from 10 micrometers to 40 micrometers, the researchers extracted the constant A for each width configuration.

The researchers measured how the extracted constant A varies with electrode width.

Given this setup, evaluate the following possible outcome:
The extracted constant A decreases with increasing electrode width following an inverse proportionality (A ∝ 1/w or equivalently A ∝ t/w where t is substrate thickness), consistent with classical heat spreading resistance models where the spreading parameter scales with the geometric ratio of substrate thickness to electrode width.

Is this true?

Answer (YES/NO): NO